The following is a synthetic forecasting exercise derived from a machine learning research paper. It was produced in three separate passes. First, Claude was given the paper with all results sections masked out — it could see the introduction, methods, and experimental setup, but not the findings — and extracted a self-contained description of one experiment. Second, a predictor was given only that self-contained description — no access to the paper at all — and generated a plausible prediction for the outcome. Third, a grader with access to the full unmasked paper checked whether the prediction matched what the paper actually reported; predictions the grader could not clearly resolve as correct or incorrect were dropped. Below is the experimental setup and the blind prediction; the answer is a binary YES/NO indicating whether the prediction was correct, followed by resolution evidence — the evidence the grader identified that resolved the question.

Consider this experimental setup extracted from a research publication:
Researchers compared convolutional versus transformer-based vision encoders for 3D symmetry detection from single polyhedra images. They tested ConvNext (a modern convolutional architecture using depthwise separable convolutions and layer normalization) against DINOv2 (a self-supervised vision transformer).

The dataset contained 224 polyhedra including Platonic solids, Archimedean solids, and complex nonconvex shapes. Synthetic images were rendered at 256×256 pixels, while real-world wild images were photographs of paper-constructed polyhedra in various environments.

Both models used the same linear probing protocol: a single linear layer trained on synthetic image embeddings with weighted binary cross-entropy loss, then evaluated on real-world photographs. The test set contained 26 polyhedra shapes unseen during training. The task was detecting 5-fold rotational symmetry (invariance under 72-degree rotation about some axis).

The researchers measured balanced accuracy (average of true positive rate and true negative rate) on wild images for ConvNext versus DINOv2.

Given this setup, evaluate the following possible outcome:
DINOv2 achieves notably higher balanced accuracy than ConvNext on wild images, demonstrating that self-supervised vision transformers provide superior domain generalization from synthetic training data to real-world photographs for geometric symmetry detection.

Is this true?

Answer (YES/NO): NO